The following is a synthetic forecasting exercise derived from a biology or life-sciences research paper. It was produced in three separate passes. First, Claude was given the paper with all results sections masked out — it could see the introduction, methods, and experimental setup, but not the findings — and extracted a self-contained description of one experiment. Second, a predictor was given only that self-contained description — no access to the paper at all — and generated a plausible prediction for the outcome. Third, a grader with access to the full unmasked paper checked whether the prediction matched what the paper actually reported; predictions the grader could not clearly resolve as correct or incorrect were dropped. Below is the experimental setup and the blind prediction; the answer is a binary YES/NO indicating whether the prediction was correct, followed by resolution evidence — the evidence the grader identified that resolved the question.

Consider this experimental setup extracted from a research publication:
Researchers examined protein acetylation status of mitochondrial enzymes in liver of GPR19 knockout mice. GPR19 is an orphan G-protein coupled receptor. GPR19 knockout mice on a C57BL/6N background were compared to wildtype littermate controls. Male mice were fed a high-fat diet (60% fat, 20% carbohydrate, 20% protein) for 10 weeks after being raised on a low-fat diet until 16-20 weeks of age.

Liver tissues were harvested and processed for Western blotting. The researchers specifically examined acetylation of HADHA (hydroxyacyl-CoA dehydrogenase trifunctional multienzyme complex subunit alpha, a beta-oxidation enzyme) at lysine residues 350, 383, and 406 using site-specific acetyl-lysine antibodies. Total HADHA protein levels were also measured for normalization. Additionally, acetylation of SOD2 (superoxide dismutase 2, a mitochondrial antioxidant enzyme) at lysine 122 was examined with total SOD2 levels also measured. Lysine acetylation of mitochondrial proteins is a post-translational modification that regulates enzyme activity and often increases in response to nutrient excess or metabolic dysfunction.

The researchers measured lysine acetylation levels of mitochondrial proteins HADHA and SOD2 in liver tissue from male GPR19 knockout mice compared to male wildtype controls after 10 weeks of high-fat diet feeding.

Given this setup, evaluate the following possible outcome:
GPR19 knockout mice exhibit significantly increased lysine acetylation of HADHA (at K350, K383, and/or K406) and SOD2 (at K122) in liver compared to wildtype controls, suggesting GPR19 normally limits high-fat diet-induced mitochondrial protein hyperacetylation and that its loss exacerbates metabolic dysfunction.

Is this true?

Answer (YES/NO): NO